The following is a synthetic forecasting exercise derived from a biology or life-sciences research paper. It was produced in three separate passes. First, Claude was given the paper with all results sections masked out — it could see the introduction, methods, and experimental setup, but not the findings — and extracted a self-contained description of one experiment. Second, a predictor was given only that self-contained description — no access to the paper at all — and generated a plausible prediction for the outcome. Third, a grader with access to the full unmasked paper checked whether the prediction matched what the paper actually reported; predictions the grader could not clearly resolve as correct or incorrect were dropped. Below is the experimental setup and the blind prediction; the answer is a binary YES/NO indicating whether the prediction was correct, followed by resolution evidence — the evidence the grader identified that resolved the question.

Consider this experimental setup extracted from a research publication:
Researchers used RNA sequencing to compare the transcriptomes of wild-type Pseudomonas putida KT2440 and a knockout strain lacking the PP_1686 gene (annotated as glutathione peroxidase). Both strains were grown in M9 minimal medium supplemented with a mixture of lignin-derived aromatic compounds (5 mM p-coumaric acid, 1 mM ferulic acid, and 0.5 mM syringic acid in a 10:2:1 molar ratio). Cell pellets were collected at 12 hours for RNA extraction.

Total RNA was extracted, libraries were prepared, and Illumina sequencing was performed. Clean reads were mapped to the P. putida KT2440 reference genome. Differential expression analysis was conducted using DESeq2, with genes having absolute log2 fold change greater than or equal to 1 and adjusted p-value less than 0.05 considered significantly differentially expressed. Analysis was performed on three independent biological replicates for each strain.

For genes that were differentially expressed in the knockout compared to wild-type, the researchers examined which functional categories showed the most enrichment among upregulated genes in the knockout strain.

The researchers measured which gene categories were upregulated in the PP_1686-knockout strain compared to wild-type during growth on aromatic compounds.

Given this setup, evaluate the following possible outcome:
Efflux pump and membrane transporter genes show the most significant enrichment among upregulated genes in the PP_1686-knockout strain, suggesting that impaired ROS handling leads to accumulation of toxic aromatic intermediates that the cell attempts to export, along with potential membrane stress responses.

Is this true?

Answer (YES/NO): NO